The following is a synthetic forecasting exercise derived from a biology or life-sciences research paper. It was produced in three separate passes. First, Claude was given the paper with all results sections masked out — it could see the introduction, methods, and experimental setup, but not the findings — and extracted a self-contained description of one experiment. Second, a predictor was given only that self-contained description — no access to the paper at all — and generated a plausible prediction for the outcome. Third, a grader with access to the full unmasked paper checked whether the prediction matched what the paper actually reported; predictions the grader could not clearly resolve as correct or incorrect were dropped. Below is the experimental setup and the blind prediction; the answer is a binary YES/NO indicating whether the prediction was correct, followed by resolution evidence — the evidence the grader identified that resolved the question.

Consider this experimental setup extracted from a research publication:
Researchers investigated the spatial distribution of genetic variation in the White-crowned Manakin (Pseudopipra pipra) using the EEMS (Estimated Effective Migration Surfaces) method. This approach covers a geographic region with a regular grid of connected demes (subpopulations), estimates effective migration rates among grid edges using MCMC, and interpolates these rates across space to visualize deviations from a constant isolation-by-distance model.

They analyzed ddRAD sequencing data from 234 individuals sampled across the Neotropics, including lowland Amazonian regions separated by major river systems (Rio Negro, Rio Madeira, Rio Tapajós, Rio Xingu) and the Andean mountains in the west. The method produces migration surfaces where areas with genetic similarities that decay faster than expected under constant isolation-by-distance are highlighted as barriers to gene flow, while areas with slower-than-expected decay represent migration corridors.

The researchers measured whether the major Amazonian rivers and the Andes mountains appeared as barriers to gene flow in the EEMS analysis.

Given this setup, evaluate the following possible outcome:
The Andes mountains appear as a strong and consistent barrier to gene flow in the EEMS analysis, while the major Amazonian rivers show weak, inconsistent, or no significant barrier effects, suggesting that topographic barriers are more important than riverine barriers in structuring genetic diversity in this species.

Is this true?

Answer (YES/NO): NO